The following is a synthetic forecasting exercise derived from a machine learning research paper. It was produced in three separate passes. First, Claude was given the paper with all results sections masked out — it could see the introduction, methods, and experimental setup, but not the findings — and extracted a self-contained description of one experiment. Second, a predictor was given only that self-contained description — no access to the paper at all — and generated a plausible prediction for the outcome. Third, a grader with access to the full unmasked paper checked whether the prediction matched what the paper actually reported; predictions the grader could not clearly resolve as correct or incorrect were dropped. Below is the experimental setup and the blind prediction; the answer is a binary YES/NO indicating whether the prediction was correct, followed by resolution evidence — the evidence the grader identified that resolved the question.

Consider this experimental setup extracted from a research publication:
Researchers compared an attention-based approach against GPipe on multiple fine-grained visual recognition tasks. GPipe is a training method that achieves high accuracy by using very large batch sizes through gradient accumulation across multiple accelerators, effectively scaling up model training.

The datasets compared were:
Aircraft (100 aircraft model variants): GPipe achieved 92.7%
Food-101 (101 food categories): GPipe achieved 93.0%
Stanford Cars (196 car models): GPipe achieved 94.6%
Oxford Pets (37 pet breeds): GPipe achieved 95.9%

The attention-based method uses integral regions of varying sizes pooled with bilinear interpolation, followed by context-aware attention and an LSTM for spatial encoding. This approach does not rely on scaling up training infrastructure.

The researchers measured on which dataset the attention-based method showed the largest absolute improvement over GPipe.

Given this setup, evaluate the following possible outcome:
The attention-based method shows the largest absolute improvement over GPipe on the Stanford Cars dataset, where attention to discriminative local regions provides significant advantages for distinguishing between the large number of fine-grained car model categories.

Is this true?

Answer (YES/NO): NO